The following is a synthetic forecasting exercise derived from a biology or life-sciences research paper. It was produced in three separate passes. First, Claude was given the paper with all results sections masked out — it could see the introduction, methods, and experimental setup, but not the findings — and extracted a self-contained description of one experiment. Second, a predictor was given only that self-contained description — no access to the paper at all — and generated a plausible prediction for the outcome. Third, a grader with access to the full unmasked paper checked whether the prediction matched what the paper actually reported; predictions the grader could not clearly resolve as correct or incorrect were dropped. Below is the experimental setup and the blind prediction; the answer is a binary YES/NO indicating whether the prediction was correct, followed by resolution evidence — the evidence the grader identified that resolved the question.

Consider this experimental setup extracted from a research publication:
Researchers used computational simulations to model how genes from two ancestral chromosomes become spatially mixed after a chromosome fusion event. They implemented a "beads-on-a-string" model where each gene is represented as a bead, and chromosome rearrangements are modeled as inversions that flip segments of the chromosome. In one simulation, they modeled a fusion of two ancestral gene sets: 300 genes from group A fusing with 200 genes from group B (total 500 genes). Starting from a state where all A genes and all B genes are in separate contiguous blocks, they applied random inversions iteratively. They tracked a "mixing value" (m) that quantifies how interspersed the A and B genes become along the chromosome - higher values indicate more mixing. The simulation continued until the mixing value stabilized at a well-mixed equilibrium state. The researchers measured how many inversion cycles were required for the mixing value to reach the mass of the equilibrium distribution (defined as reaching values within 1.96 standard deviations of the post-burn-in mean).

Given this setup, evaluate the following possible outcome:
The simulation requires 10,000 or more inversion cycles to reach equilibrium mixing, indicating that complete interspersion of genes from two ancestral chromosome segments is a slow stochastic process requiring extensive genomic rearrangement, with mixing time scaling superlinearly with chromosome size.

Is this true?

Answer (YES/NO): NO